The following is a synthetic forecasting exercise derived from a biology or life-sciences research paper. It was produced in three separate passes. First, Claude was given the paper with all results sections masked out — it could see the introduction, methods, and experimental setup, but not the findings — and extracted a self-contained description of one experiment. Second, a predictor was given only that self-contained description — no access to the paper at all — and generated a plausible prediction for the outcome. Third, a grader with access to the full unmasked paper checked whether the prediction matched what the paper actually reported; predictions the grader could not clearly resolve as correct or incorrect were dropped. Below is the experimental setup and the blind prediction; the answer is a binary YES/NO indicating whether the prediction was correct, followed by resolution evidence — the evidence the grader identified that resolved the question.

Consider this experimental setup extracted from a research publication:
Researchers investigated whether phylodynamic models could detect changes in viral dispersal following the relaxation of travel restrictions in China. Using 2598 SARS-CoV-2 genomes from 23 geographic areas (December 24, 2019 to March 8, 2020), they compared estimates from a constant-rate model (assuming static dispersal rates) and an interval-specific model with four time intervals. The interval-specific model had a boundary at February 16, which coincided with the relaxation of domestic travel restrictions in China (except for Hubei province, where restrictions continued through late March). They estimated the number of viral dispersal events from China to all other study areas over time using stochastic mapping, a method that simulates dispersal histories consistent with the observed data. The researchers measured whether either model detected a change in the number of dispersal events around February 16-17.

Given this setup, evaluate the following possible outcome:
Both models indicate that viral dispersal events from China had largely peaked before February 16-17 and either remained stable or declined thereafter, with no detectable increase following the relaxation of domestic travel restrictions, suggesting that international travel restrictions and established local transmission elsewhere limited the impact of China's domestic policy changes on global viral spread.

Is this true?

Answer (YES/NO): NO